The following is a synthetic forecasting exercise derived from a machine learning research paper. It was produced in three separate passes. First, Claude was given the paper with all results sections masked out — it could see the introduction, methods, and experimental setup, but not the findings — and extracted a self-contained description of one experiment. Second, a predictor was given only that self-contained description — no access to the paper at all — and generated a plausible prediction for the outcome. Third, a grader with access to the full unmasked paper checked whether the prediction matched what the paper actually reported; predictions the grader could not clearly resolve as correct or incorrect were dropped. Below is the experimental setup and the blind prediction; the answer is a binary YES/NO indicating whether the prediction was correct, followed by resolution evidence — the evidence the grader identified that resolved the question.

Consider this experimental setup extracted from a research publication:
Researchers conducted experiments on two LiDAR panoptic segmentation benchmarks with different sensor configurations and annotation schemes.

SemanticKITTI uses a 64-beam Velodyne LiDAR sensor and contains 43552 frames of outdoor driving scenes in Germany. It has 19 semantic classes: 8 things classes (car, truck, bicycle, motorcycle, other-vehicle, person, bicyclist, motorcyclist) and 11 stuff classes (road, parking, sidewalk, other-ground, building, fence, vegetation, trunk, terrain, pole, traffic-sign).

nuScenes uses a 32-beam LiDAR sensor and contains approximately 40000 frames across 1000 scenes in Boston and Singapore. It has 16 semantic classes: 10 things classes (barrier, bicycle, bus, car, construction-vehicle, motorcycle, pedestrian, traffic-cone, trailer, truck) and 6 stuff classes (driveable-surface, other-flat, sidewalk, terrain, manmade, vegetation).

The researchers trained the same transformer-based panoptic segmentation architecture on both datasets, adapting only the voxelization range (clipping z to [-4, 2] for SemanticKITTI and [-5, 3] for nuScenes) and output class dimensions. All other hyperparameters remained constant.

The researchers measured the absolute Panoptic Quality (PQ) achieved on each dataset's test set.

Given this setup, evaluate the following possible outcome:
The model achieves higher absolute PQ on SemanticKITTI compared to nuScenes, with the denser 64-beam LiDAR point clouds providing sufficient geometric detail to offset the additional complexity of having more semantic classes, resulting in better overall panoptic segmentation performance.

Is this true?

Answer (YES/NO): NO